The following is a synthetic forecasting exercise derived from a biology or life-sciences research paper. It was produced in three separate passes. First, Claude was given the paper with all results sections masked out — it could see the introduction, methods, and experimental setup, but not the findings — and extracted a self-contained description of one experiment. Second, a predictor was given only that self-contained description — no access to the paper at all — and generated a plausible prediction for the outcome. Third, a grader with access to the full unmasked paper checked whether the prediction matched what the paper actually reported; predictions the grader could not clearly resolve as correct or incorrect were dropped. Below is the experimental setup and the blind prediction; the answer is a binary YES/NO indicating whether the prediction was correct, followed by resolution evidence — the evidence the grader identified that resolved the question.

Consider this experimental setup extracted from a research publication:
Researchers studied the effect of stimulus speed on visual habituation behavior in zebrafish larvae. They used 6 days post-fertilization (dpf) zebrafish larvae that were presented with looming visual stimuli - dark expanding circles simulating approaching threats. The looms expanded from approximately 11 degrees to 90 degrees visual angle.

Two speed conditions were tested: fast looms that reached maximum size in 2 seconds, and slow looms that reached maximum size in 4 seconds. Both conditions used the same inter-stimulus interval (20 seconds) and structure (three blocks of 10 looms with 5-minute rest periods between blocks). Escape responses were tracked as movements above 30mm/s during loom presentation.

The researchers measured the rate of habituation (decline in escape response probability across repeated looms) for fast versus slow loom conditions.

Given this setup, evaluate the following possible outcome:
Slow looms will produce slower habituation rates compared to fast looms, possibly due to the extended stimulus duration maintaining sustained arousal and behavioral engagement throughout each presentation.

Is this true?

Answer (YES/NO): NO